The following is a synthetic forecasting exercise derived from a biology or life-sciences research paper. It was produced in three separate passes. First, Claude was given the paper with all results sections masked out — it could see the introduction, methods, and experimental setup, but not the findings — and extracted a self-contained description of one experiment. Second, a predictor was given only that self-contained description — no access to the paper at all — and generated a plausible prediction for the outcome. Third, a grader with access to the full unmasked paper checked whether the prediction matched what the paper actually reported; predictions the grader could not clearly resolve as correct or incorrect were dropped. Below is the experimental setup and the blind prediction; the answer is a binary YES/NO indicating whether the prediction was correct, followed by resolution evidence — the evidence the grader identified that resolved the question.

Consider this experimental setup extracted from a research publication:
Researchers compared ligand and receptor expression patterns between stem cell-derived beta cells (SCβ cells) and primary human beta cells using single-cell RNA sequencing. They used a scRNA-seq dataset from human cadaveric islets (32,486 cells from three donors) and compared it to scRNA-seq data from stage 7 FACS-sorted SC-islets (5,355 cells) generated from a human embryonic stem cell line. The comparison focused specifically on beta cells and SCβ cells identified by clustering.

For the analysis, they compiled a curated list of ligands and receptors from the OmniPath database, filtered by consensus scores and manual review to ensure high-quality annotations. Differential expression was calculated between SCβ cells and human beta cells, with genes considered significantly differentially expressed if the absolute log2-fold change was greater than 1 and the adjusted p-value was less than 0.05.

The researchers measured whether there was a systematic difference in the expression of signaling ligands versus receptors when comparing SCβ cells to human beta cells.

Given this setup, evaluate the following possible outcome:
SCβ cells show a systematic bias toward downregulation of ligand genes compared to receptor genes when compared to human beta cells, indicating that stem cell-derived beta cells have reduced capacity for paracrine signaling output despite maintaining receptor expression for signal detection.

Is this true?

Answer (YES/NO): YES